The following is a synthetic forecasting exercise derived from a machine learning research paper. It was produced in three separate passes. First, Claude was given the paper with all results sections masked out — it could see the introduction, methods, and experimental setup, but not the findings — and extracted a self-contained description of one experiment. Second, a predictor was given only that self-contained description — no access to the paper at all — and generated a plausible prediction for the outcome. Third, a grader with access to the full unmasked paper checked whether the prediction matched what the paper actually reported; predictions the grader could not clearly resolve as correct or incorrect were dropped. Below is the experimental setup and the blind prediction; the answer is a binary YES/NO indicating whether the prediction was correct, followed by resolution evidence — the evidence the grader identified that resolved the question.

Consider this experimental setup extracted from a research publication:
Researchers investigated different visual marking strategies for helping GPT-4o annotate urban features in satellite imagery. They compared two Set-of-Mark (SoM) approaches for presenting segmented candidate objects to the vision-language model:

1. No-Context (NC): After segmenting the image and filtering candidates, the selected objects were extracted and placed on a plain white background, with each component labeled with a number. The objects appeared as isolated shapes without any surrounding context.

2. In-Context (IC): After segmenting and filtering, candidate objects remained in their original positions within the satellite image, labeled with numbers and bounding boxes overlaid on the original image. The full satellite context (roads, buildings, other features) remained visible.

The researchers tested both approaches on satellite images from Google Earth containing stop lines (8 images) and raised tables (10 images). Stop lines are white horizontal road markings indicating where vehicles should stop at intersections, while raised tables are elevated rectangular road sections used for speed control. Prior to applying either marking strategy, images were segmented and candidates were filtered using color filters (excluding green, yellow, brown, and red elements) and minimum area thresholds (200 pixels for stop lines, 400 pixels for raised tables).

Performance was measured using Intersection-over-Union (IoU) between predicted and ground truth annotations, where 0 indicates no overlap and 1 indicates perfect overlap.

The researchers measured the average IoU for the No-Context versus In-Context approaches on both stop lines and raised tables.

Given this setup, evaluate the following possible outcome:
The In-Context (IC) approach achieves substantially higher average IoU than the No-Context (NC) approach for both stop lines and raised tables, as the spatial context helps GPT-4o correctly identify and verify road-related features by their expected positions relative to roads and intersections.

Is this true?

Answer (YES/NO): YES